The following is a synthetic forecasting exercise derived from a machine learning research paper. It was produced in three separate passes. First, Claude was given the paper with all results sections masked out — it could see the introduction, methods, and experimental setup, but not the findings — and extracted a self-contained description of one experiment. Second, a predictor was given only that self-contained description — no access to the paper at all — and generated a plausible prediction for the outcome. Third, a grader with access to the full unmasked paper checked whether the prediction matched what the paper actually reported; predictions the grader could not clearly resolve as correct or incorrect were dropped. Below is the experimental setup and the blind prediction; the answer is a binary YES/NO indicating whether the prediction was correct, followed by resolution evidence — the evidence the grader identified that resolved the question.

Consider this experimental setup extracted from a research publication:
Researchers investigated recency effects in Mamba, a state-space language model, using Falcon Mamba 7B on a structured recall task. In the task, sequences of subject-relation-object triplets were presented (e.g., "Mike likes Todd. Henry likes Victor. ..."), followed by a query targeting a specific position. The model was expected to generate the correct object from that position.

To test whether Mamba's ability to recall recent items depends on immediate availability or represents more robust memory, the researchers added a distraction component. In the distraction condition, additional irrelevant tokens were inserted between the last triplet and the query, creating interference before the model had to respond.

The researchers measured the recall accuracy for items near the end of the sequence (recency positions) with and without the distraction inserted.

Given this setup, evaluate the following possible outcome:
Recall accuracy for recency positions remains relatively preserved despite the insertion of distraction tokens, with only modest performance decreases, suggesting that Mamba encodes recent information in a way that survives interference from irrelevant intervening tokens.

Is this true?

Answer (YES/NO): NO